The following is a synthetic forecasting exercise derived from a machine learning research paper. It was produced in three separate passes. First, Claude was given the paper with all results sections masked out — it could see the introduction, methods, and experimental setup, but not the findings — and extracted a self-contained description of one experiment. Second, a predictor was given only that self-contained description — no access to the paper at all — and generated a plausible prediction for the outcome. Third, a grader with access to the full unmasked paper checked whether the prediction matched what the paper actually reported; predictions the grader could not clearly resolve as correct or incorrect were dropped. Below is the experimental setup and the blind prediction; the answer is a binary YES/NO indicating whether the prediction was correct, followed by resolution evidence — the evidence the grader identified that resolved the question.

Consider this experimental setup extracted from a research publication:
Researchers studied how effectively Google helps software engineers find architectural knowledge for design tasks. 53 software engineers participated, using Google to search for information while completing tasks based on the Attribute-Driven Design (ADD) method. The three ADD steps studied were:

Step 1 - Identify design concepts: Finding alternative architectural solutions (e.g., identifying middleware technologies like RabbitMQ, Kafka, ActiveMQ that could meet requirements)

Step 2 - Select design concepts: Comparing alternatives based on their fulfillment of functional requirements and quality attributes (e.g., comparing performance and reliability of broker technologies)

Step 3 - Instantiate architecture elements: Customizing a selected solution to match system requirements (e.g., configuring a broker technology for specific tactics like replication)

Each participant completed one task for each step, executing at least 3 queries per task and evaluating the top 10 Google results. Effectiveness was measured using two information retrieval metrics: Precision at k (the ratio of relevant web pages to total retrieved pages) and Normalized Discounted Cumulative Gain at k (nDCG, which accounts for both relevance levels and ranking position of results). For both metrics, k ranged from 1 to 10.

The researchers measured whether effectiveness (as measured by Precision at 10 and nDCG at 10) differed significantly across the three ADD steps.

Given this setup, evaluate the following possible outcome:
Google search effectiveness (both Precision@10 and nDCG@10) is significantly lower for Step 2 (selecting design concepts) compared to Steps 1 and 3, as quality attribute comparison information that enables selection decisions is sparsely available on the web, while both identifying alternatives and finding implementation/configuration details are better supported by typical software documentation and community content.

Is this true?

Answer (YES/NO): NO